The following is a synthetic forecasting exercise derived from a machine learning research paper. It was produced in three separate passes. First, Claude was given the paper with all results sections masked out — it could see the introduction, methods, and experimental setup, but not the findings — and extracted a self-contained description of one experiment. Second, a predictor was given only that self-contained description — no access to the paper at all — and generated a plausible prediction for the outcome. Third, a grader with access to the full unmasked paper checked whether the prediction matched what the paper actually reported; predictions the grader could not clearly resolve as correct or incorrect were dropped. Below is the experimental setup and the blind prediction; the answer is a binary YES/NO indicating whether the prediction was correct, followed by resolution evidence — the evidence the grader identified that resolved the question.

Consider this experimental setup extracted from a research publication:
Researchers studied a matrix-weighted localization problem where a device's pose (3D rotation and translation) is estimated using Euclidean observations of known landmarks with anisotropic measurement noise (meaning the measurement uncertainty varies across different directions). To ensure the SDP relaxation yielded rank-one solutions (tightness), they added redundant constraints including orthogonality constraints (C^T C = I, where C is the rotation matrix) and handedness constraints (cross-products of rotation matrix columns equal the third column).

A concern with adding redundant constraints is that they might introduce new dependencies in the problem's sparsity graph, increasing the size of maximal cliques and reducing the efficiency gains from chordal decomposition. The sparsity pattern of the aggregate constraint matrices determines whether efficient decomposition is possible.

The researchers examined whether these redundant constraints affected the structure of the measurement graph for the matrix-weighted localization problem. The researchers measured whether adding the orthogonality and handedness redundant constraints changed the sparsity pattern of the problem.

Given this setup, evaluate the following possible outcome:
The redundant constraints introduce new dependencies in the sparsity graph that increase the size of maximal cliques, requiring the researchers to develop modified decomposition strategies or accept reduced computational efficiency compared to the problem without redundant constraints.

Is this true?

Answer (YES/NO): NO